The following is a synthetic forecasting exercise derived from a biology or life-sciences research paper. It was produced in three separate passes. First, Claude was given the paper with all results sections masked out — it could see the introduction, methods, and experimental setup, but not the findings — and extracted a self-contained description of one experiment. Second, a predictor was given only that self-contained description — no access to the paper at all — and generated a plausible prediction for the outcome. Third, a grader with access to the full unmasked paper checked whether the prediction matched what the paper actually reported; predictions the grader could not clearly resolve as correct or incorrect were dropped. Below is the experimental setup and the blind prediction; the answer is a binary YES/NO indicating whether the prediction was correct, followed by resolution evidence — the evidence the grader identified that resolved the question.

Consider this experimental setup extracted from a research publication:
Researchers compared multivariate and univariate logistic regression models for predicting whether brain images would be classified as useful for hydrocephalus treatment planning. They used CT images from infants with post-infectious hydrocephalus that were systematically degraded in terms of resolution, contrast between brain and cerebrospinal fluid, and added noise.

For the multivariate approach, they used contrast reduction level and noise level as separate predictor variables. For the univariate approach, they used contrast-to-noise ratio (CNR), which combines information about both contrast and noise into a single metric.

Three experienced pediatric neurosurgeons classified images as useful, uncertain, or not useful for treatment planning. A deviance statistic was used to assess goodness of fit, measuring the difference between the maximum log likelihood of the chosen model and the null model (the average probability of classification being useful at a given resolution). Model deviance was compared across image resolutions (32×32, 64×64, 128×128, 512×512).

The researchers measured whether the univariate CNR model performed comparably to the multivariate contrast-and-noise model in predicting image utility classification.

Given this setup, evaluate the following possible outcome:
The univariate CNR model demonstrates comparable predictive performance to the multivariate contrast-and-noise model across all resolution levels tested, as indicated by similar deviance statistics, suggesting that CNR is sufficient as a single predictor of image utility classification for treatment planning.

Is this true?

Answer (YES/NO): NO